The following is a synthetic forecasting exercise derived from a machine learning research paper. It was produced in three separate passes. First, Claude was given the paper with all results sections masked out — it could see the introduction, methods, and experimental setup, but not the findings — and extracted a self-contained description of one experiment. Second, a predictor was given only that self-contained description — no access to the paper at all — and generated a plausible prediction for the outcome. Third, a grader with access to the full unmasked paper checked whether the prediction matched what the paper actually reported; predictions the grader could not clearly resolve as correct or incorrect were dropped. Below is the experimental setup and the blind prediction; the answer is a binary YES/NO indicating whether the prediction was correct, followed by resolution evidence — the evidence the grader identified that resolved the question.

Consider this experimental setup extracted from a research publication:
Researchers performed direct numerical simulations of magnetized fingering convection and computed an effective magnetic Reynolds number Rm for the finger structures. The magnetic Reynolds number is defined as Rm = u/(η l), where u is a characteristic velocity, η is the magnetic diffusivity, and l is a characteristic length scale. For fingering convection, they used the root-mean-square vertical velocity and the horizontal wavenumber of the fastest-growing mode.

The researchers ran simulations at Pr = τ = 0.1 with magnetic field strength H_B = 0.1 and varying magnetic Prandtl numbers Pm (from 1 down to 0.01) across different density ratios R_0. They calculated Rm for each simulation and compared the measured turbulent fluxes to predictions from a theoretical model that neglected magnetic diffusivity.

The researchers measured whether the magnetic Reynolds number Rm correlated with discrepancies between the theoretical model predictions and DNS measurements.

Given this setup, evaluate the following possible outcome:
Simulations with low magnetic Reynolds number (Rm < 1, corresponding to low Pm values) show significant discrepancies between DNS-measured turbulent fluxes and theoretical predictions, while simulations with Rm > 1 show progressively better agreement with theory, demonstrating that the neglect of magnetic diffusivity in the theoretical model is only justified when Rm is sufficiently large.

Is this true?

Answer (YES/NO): YES